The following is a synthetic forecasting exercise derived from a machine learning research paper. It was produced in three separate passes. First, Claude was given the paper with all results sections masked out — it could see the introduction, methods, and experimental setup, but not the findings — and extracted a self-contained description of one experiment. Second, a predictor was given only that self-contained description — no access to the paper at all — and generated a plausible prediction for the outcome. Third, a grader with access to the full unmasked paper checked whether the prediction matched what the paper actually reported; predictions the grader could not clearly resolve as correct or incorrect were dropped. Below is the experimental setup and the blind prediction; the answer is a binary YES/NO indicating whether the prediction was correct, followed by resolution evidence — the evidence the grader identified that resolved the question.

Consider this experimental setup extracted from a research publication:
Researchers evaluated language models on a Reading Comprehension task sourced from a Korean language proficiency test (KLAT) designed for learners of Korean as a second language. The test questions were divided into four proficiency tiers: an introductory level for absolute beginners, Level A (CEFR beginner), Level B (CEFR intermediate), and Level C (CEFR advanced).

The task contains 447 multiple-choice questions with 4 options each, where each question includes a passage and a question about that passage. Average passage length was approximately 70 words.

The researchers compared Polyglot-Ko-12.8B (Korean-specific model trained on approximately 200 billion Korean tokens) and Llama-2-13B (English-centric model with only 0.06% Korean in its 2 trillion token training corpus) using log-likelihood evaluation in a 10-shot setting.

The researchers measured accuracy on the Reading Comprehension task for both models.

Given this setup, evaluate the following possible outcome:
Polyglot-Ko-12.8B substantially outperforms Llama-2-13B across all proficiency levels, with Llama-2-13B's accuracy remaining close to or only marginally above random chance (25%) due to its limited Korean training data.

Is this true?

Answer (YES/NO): NO